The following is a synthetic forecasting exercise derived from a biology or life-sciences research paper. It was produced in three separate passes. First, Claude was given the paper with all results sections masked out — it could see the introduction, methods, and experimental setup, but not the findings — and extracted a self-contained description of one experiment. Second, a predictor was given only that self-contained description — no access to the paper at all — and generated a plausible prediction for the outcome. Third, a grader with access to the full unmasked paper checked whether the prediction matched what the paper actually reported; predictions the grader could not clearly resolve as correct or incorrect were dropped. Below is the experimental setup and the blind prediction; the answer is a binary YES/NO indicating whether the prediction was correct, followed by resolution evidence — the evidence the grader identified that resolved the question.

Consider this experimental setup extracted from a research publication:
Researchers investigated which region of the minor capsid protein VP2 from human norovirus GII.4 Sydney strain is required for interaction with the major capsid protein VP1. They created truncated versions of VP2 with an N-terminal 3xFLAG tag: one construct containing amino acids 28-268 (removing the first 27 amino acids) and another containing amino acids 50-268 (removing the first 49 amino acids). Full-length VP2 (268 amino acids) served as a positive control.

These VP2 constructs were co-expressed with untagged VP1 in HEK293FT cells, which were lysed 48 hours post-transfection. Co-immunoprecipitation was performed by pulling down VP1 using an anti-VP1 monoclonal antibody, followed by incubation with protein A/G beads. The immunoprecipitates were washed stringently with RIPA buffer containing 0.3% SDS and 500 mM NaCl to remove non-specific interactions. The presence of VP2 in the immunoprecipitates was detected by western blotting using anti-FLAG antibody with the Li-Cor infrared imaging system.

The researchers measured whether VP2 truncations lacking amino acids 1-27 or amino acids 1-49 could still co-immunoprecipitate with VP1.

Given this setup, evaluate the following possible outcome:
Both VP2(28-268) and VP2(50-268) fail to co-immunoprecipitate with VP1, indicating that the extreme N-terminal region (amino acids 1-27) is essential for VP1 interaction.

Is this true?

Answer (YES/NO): NO